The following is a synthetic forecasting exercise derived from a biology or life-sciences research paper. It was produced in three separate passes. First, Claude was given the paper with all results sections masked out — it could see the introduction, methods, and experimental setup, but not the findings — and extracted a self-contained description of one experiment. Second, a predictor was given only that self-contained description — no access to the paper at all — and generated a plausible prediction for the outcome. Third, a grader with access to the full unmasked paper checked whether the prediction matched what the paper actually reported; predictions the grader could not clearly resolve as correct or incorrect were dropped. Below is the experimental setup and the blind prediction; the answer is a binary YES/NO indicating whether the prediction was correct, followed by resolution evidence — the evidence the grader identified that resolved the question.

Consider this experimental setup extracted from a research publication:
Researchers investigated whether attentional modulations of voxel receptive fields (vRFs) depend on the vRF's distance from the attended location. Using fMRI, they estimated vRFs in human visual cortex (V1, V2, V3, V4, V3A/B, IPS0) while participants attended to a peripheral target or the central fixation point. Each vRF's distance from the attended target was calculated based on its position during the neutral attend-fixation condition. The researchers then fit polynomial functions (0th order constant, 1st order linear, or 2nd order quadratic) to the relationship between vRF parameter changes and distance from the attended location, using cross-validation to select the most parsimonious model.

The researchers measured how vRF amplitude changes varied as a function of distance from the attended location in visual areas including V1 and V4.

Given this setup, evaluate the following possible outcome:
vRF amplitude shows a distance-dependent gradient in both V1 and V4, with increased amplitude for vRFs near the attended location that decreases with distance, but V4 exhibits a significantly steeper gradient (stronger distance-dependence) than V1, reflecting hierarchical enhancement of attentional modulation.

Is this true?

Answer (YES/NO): NO